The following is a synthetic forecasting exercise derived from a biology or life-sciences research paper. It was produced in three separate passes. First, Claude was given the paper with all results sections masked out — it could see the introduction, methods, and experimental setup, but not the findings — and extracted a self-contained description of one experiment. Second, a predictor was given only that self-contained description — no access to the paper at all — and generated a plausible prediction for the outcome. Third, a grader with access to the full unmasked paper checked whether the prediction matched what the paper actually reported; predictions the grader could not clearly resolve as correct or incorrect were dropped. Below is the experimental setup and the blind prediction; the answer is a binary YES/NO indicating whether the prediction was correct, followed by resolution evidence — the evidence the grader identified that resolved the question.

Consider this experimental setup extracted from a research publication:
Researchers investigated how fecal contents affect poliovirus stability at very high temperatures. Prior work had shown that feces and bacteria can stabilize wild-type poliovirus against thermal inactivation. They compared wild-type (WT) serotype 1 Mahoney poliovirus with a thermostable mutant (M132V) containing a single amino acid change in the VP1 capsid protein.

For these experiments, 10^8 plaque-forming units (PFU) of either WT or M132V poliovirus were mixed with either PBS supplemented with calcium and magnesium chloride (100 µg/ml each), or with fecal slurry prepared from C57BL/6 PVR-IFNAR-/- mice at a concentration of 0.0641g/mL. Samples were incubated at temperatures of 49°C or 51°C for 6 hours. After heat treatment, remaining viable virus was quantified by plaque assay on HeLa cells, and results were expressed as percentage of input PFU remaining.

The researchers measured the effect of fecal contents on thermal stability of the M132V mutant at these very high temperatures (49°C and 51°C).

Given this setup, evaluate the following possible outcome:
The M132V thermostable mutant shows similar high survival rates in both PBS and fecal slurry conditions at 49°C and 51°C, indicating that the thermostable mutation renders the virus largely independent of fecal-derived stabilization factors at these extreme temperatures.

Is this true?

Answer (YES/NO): NO